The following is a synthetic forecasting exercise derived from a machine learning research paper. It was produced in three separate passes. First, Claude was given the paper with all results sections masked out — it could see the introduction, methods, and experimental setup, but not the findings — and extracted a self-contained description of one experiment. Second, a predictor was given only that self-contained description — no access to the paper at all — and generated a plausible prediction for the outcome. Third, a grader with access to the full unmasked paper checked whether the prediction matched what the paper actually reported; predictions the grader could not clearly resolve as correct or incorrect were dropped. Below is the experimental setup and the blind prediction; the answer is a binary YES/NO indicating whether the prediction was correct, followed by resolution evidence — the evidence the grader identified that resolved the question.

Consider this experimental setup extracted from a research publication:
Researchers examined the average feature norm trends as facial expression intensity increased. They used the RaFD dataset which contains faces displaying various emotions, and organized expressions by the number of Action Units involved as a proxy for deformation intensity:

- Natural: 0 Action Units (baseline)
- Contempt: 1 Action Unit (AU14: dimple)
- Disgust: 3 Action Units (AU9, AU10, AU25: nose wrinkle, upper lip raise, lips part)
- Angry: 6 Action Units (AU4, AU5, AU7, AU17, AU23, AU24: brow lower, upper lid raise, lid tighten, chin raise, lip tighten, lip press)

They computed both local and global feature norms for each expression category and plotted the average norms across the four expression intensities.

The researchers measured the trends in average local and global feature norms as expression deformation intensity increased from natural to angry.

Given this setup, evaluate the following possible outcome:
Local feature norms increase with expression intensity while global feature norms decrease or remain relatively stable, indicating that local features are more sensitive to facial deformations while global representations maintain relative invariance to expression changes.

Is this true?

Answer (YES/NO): NO